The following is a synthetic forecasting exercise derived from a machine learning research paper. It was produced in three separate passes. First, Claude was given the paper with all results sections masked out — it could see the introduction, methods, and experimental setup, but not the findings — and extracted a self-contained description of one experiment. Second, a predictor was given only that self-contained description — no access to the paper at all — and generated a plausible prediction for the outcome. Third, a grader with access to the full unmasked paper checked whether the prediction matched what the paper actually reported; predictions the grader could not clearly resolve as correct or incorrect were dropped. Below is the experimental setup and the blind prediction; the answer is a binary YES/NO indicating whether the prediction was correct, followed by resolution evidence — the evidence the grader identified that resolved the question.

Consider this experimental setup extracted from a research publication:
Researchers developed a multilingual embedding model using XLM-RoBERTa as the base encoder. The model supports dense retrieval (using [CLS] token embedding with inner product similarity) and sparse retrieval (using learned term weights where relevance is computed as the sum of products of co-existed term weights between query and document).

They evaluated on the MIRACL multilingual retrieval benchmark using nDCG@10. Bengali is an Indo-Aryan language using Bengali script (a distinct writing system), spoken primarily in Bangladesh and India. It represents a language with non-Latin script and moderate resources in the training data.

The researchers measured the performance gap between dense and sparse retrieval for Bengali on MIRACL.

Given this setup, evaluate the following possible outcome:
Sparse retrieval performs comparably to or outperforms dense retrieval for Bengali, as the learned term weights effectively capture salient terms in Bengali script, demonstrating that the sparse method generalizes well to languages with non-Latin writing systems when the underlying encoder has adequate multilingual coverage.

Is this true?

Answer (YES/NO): NO